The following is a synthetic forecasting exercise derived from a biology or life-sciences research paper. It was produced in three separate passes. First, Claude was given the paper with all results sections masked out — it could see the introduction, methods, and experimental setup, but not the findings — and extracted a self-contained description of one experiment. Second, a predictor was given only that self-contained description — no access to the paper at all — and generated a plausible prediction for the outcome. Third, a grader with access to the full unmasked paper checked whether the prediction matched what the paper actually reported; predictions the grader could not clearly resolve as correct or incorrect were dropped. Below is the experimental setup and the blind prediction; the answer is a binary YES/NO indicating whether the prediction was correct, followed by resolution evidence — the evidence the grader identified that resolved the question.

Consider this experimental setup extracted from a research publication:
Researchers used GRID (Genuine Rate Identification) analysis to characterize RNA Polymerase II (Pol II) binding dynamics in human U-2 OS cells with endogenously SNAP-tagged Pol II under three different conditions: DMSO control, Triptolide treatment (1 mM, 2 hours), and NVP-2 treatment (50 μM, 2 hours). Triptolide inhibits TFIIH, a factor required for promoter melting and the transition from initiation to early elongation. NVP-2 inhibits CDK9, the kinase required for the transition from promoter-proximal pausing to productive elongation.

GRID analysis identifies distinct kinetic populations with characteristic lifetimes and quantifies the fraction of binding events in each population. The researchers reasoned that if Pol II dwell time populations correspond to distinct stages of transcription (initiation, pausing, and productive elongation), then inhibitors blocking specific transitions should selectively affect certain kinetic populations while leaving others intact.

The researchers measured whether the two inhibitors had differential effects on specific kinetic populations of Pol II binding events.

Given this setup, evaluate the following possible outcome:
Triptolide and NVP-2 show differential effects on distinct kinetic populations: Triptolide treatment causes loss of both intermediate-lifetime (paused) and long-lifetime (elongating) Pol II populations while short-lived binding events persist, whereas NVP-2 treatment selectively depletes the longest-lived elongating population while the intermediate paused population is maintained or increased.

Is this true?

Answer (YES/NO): YES